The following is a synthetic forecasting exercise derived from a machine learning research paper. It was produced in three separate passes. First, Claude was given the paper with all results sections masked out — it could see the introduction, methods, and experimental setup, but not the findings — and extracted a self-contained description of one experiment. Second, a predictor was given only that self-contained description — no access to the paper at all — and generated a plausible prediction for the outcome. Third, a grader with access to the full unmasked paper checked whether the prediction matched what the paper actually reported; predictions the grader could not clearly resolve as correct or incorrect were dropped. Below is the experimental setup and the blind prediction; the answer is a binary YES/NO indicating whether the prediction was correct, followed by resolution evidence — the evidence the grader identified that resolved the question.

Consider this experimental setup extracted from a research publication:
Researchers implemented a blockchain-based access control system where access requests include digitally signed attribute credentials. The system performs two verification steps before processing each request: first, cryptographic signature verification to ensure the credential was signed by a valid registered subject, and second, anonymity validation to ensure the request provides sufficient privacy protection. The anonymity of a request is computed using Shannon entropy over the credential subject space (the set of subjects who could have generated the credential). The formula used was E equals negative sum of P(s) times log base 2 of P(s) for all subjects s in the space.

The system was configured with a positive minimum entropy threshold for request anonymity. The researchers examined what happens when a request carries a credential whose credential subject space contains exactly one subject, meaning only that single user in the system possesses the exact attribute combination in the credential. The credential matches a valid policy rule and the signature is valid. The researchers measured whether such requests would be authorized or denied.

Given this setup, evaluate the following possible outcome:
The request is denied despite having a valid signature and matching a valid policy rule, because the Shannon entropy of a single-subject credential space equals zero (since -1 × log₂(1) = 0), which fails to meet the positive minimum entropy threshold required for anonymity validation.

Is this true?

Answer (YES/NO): YES